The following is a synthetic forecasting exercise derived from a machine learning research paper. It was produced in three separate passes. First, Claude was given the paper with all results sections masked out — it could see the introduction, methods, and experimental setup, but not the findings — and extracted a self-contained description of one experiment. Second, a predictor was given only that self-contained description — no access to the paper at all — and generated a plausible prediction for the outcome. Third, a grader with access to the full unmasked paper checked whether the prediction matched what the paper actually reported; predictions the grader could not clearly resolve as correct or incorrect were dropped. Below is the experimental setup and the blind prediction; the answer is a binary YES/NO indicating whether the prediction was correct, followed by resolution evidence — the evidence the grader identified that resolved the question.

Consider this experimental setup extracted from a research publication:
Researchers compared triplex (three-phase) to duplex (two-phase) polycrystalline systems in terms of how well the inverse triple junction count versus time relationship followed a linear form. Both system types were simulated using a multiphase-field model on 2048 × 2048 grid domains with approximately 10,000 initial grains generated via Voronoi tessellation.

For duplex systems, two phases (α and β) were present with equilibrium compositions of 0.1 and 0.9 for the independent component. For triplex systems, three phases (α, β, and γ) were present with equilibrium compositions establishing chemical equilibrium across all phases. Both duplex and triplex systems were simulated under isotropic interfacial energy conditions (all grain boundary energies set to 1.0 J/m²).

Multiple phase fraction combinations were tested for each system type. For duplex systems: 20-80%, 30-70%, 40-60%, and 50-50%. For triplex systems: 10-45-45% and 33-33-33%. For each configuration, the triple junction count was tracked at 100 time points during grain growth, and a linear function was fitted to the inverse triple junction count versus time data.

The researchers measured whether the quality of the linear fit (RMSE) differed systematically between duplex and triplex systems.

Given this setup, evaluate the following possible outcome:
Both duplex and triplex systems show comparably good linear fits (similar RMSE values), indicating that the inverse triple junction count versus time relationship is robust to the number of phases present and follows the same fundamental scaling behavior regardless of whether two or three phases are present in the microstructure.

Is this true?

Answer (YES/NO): YES